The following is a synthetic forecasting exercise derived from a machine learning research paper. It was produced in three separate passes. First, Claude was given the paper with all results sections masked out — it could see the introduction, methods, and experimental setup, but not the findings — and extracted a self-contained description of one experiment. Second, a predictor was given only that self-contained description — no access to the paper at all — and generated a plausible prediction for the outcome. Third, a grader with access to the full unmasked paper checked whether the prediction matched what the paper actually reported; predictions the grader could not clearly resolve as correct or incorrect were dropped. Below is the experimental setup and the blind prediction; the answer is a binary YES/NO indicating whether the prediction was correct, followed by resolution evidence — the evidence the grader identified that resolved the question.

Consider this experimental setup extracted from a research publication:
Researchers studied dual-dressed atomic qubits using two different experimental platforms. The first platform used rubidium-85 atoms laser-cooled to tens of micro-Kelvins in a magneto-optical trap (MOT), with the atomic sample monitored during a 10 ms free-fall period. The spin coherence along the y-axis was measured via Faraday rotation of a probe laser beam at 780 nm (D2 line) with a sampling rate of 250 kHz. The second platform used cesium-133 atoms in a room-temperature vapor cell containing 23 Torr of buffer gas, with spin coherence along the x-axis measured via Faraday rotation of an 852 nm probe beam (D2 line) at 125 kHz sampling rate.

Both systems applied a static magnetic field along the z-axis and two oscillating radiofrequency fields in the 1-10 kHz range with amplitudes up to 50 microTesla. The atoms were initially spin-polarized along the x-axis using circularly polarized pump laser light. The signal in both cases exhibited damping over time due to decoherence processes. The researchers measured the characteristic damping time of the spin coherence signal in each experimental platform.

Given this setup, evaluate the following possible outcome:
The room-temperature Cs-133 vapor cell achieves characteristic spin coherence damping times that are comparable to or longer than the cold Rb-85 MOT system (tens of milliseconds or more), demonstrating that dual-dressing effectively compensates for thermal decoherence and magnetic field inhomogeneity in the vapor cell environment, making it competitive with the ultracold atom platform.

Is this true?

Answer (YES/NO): NO